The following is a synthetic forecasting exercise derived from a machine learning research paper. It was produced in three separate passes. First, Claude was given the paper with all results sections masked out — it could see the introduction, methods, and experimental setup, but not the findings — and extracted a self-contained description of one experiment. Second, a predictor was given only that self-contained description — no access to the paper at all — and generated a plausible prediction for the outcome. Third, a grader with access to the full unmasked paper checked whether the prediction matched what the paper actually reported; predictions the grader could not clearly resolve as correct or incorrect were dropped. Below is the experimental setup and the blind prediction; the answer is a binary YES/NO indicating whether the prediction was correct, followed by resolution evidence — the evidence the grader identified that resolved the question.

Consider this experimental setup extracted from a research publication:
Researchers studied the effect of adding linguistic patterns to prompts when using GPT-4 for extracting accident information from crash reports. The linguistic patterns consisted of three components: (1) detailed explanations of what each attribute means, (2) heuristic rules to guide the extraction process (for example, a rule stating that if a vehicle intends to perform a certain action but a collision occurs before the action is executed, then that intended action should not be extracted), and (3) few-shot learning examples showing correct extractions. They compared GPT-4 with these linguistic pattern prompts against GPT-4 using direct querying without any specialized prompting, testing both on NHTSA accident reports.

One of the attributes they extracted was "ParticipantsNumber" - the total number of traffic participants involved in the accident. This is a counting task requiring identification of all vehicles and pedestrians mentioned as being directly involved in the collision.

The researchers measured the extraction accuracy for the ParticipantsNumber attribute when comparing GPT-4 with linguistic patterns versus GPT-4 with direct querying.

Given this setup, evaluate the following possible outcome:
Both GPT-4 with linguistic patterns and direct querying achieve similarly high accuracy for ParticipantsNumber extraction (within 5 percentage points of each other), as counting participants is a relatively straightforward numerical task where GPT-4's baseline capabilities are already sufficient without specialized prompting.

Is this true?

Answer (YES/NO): YES